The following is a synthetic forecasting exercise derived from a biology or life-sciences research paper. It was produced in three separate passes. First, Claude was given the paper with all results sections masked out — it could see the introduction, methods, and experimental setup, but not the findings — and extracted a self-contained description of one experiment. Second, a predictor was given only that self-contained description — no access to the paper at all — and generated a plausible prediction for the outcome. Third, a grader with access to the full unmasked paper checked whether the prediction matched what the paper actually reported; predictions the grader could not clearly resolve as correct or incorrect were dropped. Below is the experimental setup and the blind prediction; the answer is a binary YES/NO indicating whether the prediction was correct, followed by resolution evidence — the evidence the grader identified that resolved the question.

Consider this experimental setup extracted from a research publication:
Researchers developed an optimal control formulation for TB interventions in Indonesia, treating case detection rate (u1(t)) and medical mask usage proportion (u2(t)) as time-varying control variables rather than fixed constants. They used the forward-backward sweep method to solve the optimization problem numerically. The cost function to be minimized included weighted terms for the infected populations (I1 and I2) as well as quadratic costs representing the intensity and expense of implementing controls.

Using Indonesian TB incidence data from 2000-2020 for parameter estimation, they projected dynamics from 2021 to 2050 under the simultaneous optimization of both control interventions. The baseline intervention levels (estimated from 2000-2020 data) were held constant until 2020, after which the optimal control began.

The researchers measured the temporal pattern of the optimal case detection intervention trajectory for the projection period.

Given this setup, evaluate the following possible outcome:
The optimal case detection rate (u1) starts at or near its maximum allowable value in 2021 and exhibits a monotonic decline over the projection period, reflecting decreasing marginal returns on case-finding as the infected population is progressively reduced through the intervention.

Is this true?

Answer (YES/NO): NO